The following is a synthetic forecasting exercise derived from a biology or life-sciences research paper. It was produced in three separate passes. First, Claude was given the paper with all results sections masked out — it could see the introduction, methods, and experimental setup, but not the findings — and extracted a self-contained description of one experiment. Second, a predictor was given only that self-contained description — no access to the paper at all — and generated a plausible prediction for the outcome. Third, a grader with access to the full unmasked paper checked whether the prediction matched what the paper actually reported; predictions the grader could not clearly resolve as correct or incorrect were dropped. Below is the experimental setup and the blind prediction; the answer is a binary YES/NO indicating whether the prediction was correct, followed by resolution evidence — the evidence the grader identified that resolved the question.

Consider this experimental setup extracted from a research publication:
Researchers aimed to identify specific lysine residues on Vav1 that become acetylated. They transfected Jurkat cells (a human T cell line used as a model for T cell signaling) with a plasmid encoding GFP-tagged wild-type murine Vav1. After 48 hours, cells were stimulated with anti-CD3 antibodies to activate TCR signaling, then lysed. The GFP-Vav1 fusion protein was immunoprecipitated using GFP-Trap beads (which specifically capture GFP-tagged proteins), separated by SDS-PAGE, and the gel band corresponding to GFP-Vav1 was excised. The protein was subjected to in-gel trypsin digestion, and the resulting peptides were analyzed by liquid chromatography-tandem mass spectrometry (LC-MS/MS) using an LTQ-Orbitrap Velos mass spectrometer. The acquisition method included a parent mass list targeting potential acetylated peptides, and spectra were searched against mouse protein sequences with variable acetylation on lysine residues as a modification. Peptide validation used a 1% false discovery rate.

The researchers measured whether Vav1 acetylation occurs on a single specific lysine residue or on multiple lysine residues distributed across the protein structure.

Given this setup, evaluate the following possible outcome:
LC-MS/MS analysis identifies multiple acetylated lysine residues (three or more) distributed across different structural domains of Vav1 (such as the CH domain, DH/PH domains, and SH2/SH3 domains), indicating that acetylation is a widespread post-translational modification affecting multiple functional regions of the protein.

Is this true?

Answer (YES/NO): YES